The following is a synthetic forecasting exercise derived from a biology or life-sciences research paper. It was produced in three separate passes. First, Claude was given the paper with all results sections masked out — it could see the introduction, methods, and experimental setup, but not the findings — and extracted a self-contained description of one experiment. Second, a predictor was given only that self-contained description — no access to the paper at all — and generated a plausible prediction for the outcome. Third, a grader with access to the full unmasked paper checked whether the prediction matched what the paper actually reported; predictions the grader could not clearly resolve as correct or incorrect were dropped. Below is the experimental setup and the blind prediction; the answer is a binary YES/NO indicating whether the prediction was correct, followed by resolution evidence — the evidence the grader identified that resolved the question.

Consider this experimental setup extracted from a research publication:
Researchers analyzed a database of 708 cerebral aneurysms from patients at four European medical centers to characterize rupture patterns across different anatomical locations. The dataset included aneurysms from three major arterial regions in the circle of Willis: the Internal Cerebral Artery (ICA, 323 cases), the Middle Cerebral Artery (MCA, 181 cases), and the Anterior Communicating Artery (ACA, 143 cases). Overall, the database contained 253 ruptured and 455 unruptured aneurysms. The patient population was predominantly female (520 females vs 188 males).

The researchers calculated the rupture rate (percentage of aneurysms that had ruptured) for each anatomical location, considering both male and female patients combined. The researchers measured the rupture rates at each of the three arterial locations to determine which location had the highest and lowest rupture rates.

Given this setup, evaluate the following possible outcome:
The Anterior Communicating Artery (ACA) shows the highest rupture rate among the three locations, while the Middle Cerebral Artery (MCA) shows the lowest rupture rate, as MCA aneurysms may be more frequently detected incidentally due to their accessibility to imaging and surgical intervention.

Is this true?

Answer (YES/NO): YES